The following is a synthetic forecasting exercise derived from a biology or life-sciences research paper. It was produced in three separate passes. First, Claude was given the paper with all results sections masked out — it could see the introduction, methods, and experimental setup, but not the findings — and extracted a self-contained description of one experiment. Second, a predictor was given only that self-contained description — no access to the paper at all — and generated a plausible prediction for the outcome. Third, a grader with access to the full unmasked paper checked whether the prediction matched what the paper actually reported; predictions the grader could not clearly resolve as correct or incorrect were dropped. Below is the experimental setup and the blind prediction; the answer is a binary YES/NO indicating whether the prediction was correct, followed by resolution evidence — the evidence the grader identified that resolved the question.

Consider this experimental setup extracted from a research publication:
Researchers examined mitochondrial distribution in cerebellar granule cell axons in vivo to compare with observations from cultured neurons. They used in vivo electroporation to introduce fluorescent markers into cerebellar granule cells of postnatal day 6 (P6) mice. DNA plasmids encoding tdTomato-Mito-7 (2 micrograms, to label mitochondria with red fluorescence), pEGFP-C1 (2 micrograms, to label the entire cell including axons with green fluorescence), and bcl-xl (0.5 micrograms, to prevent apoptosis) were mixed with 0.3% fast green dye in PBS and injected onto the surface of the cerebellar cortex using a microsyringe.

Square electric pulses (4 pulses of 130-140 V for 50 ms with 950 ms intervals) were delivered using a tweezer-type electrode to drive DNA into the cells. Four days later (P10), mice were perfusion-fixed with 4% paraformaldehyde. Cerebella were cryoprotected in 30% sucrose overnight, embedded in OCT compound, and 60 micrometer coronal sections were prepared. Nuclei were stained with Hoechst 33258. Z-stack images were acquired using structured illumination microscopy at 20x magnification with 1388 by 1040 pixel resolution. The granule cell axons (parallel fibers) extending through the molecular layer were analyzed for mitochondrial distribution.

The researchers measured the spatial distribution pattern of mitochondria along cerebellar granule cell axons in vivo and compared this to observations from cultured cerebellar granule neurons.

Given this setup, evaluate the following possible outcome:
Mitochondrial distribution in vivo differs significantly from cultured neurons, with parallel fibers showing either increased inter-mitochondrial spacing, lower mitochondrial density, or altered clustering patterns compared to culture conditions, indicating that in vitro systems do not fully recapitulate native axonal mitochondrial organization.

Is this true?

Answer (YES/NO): NO